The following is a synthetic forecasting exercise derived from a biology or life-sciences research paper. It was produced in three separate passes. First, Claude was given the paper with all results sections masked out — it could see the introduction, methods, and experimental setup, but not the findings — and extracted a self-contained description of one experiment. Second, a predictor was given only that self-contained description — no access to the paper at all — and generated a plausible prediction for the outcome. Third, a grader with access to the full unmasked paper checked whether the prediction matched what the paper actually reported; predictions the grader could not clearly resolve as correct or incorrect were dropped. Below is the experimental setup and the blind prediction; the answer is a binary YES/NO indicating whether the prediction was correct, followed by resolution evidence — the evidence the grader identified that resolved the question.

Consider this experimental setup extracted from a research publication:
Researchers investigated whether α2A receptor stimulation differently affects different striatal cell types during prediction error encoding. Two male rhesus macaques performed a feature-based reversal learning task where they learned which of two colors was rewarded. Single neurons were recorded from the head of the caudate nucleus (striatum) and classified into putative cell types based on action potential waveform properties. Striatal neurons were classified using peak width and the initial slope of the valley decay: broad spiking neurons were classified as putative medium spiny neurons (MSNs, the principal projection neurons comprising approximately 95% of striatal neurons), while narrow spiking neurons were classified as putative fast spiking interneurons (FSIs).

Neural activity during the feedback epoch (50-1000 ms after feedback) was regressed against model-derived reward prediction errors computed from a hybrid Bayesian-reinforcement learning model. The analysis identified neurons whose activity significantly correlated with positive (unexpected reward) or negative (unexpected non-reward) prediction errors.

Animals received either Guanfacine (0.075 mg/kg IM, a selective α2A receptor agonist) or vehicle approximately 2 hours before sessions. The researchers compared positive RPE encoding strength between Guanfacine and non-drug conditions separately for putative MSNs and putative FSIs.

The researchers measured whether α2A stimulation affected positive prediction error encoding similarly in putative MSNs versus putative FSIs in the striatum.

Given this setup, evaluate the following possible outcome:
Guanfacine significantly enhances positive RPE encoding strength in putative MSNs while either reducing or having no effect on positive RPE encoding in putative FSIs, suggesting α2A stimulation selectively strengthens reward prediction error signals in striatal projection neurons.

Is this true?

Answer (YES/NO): NO